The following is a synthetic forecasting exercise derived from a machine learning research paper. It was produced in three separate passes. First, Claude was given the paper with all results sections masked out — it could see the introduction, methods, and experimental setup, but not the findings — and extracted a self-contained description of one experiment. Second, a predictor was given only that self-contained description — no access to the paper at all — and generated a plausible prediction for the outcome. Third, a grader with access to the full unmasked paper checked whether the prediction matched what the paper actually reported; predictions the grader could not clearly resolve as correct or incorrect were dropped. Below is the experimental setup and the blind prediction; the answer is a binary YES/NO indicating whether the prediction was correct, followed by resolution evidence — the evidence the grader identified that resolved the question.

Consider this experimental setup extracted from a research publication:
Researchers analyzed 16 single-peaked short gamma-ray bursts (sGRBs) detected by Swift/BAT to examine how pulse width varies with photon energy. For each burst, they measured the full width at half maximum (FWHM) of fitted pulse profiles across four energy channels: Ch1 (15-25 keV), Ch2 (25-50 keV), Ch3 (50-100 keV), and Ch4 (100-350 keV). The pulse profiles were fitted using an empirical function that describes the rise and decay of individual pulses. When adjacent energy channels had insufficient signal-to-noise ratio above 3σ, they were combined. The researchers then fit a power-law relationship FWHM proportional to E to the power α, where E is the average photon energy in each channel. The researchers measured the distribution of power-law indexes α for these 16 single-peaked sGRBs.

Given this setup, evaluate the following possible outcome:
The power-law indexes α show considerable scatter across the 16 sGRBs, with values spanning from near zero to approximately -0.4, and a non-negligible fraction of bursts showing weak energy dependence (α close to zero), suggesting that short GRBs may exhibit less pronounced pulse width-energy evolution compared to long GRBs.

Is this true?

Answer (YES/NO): NO